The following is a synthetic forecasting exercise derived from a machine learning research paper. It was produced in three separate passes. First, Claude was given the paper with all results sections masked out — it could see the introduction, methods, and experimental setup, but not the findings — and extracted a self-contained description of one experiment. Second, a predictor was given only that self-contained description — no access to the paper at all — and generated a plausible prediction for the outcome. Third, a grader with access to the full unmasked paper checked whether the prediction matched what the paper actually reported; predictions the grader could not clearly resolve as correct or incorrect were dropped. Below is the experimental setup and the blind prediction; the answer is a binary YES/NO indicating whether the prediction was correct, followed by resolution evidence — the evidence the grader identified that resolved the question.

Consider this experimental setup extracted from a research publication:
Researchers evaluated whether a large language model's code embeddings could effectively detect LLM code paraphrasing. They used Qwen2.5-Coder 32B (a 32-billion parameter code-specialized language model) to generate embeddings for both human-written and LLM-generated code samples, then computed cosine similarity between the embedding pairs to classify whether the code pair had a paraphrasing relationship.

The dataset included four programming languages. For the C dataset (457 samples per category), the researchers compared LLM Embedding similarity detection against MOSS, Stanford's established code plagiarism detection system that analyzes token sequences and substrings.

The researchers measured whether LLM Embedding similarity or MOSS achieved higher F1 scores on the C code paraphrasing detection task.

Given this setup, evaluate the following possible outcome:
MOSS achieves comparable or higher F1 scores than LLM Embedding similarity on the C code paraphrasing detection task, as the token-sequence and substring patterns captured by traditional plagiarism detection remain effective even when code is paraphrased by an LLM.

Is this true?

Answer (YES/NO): YES